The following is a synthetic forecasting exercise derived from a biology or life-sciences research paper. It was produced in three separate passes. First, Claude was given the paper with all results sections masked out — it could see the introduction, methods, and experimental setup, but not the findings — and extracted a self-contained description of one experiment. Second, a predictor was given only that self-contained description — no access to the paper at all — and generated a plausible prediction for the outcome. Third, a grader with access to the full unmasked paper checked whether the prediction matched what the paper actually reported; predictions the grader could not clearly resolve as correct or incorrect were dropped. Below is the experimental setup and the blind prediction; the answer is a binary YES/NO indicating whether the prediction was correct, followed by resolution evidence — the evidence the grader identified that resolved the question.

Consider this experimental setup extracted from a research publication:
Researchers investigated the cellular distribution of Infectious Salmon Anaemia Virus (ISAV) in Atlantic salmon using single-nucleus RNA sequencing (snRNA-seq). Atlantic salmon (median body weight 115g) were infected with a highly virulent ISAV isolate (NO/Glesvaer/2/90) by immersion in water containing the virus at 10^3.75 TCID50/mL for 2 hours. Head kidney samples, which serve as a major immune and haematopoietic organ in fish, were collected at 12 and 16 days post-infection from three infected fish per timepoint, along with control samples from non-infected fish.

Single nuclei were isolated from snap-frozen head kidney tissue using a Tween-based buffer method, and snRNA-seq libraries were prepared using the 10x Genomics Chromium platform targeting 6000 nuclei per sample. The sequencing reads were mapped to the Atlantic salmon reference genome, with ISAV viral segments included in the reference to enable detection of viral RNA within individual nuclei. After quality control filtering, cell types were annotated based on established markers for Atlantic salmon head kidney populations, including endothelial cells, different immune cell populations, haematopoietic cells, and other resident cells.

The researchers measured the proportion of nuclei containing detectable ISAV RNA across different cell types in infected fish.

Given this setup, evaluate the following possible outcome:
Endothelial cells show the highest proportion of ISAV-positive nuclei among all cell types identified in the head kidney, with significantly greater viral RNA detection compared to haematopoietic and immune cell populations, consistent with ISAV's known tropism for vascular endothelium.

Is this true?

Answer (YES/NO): YES